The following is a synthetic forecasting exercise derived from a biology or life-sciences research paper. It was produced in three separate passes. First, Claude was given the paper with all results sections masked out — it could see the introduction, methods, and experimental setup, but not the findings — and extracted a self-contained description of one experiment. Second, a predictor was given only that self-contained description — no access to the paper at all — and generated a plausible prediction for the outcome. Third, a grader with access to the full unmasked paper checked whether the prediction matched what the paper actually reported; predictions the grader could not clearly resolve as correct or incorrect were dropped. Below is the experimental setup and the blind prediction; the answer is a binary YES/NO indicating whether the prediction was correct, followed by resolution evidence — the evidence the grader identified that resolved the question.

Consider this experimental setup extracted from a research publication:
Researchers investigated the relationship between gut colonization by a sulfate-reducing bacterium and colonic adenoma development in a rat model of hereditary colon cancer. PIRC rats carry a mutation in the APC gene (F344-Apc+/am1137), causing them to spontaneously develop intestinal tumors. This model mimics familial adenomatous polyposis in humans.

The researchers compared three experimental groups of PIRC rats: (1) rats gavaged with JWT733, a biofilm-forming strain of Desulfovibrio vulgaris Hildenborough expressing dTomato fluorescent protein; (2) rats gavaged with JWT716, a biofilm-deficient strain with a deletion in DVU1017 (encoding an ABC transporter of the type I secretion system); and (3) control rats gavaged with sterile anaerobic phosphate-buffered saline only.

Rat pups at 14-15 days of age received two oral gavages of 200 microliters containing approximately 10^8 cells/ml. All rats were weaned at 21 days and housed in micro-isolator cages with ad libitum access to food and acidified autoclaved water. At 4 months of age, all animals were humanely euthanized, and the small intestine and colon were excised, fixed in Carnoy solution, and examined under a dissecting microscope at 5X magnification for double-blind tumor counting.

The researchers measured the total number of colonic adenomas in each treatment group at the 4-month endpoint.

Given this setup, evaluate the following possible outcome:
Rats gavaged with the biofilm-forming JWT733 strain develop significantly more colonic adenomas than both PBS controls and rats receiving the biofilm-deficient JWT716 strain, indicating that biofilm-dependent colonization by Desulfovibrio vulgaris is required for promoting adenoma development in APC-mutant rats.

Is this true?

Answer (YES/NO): NO